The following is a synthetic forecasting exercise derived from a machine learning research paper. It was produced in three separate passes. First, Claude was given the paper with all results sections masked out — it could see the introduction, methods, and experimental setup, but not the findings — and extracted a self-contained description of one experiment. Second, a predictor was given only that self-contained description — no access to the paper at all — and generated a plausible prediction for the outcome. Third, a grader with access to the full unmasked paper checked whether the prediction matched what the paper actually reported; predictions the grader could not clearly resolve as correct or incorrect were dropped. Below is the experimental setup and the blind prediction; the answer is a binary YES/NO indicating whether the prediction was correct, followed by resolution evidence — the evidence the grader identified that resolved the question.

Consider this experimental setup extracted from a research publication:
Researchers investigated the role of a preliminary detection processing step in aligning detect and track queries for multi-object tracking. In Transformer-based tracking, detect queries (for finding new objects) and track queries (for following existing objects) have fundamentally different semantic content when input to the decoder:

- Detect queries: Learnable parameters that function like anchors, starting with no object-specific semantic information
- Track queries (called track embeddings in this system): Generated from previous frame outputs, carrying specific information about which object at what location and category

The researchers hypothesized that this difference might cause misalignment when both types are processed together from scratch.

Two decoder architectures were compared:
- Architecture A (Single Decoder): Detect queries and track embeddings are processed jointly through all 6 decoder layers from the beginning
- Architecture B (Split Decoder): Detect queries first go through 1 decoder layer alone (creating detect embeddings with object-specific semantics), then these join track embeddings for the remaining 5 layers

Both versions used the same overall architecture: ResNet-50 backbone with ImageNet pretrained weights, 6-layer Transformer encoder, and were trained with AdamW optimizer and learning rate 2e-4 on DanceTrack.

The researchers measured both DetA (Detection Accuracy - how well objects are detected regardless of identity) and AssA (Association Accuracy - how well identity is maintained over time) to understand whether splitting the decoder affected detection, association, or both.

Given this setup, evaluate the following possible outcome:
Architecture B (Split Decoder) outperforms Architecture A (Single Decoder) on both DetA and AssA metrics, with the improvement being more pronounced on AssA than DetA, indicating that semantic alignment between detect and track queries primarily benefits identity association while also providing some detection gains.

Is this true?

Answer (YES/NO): YES